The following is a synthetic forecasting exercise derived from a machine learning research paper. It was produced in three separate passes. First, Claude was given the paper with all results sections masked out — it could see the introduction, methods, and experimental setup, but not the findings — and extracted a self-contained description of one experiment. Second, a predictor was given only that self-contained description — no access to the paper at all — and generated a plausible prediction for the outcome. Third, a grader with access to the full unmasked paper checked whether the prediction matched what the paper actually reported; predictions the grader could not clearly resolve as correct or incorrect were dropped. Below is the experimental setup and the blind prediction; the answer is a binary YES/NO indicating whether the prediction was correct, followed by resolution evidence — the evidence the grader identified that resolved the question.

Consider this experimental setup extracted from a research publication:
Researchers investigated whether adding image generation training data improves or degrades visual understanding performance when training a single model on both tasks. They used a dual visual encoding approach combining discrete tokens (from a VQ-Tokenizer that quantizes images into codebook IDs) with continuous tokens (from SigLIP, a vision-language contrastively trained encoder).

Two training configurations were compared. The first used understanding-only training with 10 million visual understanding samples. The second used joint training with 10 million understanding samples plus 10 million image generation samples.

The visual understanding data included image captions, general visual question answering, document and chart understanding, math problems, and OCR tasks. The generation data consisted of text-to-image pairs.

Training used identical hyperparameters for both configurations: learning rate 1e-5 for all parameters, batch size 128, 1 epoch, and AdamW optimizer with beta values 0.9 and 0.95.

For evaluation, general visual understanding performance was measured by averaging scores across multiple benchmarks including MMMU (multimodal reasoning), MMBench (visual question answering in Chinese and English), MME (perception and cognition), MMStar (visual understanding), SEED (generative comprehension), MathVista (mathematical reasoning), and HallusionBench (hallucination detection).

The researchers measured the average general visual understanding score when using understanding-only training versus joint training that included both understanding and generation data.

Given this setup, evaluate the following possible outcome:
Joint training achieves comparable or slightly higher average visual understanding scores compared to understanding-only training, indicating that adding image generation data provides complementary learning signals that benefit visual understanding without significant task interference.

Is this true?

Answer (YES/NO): YES